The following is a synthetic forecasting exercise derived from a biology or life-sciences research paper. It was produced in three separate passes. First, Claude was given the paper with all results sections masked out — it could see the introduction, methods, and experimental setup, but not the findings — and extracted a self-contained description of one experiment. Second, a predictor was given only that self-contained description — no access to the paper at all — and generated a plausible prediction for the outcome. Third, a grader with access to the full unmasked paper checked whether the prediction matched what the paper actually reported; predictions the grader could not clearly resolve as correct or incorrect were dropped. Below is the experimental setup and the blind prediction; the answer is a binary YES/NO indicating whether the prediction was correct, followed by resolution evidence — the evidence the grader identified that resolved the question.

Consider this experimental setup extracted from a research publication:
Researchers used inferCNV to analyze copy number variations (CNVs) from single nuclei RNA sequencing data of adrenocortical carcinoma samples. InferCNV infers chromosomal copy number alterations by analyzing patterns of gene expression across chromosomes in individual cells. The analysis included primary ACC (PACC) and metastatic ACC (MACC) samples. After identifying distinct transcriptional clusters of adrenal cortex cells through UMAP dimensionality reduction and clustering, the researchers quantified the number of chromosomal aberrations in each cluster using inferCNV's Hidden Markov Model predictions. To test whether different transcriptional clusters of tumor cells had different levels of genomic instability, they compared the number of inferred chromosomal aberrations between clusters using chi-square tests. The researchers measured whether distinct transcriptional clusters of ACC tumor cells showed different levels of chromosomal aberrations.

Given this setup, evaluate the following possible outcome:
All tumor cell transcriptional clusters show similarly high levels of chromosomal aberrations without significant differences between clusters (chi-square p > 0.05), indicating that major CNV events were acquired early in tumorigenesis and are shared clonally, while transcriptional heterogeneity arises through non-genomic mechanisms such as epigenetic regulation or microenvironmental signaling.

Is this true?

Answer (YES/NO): NO